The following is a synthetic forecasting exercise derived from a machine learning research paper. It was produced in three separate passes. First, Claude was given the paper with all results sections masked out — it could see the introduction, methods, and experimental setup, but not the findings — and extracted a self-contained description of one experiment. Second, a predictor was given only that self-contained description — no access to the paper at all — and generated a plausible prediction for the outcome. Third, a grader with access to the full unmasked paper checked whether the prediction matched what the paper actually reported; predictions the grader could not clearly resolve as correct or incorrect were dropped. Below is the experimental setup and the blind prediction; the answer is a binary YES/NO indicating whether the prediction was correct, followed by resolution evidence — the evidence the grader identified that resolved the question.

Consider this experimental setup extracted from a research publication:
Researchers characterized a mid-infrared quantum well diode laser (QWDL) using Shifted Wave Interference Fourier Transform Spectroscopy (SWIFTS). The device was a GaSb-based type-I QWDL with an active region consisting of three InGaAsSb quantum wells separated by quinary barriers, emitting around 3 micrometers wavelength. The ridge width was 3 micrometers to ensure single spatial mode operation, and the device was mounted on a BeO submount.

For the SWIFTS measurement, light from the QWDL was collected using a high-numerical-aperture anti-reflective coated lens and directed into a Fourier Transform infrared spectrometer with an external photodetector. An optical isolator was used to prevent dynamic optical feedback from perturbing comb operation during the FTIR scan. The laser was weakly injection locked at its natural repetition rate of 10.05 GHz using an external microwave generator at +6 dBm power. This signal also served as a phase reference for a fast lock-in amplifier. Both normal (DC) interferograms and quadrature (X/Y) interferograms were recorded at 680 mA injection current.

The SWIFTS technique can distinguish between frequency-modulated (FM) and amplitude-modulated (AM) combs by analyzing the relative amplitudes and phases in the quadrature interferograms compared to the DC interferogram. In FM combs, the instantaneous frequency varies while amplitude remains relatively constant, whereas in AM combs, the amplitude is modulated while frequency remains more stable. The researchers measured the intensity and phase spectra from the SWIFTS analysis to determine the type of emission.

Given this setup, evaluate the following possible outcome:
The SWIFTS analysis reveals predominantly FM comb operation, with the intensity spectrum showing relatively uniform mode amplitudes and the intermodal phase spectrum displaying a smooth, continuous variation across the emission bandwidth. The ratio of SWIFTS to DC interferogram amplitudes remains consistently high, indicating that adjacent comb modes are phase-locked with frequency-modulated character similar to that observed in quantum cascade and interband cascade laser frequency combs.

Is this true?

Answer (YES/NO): YES